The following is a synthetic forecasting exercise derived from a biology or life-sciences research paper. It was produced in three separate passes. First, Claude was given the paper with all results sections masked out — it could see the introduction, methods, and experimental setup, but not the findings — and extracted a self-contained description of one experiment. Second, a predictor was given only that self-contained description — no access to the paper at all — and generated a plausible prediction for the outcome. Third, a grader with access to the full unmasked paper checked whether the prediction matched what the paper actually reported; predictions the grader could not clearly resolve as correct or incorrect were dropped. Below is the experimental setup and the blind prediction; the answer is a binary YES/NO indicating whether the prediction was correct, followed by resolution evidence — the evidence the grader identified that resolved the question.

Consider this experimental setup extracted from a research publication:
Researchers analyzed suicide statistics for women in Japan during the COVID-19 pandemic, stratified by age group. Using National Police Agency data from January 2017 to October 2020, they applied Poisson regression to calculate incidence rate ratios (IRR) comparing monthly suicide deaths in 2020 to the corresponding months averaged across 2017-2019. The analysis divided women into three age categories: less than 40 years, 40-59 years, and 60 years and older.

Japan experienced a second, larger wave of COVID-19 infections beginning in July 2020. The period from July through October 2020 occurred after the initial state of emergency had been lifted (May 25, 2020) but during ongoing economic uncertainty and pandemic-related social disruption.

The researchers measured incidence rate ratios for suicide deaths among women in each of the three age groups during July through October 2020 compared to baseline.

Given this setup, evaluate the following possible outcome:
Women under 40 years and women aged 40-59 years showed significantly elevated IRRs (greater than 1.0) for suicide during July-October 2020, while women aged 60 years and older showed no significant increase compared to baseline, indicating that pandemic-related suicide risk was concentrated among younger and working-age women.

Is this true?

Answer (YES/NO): NO